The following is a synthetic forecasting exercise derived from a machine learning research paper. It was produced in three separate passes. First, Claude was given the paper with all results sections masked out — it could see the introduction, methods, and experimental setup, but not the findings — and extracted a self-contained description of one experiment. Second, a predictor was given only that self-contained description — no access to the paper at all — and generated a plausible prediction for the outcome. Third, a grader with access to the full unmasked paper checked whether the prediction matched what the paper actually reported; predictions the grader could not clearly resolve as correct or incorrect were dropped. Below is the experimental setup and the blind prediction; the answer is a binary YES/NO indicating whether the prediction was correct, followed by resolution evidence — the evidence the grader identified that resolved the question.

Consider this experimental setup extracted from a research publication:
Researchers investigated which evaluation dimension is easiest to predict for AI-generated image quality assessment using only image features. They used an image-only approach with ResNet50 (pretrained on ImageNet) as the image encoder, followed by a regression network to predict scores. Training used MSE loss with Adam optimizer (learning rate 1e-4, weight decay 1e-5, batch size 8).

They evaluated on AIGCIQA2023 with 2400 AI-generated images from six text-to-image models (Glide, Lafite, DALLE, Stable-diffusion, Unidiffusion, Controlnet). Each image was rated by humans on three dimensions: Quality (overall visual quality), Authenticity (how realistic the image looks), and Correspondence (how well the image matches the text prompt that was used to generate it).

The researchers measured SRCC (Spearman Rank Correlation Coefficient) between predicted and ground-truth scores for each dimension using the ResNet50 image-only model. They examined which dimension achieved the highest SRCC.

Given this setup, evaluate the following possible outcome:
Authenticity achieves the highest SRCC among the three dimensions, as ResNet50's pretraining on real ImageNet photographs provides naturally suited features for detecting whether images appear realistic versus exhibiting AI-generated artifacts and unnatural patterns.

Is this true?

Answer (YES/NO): NO